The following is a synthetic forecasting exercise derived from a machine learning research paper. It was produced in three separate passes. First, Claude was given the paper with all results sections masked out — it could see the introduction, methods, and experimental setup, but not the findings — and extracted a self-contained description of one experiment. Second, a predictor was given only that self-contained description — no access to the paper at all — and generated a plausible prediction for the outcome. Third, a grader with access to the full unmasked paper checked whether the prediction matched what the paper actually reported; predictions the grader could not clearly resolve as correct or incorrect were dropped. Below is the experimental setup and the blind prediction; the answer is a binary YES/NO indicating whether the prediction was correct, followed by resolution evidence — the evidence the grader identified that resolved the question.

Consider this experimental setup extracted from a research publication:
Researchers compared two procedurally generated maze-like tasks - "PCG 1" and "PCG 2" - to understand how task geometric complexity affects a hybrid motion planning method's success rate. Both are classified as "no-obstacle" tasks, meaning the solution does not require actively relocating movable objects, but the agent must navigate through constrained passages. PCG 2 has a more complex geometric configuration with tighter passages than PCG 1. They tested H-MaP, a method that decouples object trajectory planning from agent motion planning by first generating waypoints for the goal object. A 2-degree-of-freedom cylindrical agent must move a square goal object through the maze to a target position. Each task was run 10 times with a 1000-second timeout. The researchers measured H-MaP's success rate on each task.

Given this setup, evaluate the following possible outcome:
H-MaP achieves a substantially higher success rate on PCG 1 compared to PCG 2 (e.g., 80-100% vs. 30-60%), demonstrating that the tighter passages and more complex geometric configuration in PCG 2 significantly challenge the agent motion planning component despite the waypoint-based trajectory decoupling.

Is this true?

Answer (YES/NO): NO